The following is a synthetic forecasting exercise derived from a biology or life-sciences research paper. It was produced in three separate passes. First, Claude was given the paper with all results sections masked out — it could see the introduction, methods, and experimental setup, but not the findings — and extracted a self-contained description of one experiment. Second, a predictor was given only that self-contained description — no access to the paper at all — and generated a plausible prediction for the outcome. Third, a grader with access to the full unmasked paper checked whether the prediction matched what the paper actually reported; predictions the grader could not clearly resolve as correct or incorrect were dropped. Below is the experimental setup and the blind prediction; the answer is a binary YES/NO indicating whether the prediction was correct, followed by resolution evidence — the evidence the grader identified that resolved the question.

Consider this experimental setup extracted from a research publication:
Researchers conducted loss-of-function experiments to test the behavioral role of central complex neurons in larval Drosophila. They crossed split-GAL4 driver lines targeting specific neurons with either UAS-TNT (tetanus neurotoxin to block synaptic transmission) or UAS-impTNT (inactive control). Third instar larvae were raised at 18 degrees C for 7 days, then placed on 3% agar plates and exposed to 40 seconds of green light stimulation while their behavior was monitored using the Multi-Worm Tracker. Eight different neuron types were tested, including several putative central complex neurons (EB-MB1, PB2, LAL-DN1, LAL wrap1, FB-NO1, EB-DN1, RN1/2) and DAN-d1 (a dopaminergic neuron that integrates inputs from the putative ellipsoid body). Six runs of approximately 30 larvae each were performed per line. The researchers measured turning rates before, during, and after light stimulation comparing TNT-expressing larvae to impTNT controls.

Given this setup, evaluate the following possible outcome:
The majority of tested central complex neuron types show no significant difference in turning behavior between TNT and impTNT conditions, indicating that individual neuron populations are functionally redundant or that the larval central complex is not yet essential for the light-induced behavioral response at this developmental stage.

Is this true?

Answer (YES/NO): YES